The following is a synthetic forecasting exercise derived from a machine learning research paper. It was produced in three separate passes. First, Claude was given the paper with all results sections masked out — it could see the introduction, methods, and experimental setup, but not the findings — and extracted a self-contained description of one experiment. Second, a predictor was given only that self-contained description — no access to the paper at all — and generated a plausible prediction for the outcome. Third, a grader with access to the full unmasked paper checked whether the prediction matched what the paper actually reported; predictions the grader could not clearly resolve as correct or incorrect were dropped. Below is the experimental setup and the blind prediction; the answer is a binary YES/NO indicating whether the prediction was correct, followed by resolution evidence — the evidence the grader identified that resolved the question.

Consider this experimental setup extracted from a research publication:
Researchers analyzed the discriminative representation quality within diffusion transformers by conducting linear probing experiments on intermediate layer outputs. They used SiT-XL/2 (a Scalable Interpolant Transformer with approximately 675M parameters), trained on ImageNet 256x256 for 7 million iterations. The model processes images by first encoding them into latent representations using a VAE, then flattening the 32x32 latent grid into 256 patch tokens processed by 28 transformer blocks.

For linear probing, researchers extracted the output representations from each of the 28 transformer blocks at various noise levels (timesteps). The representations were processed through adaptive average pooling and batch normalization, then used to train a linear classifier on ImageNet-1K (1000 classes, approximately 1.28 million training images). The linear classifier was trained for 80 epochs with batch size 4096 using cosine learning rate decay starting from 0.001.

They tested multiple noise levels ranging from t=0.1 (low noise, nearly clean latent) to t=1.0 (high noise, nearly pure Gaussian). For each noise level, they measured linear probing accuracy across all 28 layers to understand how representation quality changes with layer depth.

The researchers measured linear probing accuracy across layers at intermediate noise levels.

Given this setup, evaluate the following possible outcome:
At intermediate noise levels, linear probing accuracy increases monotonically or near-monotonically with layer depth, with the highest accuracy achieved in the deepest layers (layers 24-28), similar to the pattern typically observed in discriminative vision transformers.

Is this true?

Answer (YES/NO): NO